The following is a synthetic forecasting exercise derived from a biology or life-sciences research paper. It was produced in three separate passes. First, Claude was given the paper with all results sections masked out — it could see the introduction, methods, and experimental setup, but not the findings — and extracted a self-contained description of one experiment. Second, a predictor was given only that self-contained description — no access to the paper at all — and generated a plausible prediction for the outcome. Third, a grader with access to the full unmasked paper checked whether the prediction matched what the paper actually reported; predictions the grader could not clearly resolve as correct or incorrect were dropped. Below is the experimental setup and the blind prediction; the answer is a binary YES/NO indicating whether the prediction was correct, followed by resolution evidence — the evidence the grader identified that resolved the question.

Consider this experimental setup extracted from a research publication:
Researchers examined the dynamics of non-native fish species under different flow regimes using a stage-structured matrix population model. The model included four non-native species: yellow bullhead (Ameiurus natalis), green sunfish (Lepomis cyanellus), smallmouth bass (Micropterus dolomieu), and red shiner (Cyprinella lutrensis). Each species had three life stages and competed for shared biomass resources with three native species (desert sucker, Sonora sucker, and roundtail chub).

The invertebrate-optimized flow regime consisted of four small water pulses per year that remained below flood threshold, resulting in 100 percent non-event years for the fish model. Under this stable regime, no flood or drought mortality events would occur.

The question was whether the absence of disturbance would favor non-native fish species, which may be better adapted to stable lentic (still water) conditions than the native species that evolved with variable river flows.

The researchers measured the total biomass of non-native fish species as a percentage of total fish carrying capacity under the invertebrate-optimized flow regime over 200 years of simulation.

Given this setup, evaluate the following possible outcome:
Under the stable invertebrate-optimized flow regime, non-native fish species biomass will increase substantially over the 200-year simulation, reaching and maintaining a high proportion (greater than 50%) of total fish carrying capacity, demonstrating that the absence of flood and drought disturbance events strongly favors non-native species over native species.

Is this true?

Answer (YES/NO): YES